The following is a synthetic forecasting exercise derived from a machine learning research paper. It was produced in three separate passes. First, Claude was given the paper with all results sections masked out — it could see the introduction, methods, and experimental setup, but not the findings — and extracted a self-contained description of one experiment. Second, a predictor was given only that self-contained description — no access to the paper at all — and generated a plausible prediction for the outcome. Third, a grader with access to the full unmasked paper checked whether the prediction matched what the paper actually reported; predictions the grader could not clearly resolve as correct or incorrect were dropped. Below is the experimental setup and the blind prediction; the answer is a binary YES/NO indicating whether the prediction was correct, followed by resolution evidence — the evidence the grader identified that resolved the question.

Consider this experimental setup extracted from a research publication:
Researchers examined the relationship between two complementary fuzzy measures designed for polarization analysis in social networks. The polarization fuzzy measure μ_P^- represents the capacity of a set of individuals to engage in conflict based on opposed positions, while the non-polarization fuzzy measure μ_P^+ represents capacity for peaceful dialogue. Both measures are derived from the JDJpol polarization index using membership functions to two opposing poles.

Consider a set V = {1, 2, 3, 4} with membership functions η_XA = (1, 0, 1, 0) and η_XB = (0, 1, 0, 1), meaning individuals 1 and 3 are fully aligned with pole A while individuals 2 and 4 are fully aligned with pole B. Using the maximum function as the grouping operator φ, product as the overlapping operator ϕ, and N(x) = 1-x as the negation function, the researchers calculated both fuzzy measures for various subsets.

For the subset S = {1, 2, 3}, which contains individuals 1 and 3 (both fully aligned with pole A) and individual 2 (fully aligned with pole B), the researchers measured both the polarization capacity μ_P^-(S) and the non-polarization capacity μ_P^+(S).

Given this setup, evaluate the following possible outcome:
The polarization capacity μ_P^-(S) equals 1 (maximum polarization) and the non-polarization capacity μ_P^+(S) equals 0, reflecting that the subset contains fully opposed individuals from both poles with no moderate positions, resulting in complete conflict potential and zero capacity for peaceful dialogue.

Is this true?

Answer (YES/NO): NO